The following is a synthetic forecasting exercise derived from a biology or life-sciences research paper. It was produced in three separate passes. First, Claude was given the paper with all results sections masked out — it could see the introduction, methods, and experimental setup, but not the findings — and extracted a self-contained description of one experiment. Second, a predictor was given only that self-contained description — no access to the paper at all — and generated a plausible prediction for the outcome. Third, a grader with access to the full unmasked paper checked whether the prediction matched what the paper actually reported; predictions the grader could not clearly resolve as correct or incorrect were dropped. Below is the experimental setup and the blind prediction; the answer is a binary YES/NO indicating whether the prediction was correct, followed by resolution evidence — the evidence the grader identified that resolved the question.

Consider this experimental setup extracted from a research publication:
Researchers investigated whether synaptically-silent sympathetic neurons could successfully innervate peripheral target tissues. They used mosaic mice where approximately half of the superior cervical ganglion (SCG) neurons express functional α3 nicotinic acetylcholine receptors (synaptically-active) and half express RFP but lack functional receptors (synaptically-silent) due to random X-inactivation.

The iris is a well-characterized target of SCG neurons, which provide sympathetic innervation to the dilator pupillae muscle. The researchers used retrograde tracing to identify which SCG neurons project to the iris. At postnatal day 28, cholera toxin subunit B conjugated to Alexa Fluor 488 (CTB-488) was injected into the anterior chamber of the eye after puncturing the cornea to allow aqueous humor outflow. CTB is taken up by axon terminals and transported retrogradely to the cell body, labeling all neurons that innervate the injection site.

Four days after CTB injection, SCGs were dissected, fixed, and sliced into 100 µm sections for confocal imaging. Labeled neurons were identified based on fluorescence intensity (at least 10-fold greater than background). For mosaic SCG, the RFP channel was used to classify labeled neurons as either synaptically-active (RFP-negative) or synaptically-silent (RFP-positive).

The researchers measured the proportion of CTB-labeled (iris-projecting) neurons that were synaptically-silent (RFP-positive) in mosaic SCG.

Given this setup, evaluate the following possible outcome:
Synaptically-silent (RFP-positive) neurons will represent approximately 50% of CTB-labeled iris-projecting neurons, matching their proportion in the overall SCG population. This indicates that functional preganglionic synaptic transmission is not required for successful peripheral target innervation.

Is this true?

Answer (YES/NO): YES